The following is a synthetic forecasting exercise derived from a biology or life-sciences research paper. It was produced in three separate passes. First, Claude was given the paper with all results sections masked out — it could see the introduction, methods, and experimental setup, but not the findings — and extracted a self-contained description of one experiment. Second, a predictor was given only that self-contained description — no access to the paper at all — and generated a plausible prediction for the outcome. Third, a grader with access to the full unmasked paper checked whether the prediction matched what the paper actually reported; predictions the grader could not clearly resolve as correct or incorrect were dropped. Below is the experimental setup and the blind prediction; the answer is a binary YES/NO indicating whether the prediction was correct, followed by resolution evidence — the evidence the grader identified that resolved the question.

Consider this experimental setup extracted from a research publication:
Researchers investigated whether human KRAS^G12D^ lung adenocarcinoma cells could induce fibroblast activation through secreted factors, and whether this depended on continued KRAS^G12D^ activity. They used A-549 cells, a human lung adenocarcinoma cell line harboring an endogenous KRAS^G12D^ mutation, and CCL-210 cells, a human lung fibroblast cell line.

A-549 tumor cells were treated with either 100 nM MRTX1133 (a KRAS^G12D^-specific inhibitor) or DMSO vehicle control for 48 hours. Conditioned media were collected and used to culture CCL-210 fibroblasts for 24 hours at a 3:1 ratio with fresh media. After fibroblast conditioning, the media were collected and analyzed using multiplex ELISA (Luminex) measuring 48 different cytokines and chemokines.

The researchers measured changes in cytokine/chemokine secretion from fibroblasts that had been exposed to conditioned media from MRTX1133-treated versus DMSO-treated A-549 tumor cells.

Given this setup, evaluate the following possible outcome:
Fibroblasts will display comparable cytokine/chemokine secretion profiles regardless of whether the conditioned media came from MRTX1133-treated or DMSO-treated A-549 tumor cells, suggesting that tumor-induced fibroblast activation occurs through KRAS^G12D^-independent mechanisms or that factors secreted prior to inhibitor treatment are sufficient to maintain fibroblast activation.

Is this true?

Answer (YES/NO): NO